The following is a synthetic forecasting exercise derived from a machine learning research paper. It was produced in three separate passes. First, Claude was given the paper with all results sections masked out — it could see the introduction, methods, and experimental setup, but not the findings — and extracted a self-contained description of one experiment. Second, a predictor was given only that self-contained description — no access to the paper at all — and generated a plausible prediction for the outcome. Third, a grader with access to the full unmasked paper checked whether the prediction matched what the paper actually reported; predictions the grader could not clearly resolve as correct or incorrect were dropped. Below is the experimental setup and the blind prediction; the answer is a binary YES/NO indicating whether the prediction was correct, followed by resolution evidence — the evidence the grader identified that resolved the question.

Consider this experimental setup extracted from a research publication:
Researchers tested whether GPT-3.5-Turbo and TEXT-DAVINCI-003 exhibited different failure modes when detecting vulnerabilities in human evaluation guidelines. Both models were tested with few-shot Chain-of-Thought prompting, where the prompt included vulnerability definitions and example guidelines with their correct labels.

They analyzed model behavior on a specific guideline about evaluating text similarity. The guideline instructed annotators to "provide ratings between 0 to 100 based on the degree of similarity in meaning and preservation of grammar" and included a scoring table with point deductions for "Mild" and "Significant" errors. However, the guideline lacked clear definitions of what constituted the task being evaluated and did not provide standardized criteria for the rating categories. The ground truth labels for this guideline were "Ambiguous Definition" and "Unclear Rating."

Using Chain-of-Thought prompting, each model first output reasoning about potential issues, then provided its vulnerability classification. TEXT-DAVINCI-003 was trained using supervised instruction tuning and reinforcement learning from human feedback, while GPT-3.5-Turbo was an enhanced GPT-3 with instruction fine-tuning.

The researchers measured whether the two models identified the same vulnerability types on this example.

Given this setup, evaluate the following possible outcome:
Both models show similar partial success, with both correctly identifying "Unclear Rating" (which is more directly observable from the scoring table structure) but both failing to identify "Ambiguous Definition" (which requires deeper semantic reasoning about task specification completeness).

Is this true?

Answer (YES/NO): NO